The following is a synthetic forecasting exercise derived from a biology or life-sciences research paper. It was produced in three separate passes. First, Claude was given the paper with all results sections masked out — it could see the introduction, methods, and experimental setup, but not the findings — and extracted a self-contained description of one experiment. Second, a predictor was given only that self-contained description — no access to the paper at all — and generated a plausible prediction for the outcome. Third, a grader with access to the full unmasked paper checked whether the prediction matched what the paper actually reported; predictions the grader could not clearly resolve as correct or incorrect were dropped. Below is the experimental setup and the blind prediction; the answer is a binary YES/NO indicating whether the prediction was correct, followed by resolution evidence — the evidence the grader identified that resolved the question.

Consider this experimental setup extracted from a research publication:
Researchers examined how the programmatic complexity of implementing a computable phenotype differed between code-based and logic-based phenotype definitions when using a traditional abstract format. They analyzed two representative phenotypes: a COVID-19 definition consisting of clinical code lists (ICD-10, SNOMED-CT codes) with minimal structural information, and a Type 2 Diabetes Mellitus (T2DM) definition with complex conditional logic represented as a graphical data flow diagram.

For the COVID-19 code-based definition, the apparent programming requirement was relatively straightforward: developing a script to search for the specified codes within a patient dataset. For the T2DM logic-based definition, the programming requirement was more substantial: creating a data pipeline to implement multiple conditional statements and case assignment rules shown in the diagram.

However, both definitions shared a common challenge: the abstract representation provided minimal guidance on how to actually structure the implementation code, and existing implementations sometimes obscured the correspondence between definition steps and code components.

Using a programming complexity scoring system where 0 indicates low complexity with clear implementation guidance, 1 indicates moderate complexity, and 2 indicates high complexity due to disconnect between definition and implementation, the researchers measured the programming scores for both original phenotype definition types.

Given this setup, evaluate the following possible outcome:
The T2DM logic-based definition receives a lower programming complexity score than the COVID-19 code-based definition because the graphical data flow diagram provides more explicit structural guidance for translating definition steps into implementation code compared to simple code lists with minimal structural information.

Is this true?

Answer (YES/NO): NO